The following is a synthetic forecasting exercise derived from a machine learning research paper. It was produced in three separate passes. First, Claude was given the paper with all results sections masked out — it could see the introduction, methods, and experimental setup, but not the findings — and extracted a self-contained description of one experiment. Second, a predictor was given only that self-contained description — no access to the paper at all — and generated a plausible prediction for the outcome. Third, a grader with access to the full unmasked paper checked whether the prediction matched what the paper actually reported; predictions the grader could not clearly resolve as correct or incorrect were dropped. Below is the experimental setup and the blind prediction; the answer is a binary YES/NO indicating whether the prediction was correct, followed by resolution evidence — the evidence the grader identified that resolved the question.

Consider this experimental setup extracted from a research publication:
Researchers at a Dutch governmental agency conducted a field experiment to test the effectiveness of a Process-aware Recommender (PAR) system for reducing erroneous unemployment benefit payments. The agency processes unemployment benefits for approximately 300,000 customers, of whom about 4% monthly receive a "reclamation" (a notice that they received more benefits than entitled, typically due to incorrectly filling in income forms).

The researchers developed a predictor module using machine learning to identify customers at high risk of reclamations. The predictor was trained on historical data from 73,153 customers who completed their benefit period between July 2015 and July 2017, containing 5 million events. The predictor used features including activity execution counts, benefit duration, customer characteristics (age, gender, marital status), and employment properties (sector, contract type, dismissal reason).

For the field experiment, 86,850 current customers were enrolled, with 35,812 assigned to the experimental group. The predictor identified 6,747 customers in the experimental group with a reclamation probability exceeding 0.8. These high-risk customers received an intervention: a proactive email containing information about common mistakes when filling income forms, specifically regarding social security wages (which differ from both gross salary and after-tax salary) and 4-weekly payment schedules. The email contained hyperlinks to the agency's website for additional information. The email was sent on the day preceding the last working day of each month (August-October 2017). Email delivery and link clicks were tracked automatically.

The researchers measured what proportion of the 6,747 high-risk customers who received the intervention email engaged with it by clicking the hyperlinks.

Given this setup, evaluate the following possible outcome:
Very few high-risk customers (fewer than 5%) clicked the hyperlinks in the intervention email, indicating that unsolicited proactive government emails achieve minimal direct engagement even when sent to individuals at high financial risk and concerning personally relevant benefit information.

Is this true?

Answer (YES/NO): YES